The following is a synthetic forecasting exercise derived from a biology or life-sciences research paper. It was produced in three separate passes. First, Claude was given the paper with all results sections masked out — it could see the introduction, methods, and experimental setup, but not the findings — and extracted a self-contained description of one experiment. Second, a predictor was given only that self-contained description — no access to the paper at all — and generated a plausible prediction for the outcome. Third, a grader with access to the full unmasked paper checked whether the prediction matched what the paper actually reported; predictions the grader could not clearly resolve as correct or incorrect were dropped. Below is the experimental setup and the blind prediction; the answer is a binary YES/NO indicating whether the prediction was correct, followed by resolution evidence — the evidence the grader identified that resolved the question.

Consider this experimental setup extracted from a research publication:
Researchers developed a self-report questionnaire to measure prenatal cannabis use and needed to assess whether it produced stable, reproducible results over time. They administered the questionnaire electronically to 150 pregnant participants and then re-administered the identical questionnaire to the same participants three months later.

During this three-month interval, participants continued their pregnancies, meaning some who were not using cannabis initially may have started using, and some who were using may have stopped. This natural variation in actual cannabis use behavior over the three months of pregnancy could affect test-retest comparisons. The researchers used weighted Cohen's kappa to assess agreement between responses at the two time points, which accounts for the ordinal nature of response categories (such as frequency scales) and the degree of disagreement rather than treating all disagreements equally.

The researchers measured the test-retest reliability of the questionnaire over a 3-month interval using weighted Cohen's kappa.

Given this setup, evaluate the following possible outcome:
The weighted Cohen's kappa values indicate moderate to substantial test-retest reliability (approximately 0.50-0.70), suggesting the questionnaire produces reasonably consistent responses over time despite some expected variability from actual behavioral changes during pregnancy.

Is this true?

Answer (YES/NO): NO